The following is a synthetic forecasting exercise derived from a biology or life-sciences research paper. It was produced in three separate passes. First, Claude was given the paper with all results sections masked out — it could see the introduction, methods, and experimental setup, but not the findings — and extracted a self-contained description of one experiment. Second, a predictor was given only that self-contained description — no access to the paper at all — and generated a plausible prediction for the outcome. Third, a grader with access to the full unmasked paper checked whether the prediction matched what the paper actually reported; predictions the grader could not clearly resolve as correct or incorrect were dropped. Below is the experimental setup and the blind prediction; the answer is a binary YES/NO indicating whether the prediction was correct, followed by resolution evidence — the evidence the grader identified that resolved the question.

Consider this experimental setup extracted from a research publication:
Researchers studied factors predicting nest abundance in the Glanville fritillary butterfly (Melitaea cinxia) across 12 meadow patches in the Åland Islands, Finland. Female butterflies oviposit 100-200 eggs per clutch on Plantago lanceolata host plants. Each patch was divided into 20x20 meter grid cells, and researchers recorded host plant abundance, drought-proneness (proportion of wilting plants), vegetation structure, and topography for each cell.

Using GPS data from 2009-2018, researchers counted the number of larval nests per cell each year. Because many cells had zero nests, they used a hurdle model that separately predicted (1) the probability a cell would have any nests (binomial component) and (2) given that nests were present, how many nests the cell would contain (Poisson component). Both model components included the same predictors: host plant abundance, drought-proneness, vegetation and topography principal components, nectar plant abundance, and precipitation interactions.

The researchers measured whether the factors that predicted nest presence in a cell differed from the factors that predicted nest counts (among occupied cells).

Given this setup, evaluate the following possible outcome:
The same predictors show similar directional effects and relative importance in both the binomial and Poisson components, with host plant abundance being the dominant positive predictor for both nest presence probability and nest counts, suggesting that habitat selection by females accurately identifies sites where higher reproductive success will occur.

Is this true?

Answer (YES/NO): NO